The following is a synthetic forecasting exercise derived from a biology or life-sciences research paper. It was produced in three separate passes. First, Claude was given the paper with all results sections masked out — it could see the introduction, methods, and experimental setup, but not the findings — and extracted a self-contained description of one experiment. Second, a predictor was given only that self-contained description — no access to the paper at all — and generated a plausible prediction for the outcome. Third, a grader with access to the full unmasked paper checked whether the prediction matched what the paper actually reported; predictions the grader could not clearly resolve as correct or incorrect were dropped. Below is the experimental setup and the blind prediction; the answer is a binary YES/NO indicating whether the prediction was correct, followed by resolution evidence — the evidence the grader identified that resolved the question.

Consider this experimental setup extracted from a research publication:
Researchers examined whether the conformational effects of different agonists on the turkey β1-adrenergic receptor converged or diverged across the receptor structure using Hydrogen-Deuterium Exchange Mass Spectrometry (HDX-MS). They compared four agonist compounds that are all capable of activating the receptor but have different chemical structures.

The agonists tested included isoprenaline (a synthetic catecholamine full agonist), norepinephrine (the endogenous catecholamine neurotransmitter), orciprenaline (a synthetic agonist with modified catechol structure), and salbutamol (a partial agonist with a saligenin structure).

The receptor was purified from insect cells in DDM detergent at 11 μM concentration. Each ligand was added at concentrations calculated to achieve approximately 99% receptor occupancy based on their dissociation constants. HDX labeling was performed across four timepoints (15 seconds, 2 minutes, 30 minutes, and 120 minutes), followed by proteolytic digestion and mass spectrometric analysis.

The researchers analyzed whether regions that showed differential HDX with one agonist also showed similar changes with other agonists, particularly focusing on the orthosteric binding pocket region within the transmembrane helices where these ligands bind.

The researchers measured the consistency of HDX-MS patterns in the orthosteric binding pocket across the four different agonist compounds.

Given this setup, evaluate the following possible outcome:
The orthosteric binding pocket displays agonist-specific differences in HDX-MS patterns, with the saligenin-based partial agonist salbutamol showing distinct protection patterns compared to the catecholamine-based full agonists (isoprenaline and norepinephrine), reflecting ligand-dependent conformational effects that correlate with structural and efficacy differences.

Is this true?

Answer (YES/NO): NO